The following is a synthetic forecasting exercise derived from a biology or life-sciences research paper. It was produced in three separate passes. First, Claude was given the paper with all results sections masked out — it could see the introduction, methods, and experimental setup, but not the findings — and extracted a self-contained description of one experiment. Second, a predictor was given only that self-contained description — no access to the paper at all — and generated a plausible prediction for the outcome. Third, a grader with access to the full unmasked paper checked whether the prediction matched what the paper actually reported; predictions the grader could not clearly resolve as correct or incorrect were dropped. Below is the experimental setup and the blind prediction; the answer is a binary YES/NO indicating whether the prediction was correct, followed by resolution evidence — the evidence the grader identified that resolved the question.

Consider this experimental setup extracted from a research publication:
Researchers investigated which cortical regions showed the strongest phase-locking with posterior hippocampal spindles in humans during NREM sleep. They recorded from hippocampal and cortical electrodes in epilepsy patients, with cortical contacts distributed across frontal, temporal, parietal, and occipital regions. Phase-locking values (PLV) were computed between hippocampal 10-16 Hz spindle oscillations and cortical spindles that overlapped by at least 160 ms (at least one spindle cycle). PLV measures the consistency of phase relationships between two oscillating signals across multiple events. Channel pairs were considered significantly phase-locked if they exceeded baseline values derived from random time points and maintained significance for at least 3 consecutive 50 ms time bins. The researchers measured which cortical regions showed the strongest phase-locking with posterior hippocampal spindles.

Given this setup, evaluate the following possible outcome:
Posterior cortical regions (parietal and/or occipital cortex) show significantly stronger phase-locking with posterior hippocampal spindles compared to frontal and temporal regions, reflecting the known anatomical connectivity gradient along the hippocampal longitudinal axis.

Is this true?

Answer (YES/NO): YES